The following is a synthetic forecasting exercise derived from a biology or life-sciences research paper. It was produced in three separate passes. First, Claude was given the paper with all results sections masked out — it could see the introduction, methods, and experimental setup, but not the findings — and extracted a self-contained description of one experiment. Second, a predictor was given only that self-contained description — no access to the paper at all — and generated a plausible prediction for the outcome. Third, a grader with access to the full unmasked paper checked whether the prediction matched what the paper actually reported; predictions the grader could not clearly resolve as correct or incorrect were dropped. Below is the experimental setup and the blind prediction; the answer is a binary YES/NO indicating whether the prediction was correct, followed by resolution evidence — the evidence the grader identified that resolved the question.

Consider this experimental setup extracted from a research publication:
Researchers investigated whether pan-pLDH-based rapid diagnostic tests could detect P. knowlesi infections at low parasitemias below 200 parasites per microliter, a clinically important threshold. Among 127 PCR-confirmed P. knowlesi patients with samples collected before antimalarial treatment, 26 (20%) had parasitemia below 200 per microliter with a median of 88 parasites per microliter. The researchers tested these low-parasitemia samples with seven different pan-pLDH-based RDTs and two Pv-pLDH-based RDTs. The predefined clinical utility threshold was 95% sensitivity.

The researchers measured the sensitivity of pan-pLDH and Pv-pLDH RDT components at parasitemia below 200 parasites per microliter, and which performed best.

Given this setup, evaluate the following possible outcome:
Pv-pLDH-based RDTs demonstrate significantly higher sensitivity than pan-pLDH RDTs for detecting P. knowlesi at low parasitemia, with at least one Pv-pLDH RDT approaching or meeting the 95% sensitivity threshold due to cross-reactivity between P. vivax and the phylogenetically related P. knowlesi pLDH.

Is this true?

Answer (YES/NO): NO